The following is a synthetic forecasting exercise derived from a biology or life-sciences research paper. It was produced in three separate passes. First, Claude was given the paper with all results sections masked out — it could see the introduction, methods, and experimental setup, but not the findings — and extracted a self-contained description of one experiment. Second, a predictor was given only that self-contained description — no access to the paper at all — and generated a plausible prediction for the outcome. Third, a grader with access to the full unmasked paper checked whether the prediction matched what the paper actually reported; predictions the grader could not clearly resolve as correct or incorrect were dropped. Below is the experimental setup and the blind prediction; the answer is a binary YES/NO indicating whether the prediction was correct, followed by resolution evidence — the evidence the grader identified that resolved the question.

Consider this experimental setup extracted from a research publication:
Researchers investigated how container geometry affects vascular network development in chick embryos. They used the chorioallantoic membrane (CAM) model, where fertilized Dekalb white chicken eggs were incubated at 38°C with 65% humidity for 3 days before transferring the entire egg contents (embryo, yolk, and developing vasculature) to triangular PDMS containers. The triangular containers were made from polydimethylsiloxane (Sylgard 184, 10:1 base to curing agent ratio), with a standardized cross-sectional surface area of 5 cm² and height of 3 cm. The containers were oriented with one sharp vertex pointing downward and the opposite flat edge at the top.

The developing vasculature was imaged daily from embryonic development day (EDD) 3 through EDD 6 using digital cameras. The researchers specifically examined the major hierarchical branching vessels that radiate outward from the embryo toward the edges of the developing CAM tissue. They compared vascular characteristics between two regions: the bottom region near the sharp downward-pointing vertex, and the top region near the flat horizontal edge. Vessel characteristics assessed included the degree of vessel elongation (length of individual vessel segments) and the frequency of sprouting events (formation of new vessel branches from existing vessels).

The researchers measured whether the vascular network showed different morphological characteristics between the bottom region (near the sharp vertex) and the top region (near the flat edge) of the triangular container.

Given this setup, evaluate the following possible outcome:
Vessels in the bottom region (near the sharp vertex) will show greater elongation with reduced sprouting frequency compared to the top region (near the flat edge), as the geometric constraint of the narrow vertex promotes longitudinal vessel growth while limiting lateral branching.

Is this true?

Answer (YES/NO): YES